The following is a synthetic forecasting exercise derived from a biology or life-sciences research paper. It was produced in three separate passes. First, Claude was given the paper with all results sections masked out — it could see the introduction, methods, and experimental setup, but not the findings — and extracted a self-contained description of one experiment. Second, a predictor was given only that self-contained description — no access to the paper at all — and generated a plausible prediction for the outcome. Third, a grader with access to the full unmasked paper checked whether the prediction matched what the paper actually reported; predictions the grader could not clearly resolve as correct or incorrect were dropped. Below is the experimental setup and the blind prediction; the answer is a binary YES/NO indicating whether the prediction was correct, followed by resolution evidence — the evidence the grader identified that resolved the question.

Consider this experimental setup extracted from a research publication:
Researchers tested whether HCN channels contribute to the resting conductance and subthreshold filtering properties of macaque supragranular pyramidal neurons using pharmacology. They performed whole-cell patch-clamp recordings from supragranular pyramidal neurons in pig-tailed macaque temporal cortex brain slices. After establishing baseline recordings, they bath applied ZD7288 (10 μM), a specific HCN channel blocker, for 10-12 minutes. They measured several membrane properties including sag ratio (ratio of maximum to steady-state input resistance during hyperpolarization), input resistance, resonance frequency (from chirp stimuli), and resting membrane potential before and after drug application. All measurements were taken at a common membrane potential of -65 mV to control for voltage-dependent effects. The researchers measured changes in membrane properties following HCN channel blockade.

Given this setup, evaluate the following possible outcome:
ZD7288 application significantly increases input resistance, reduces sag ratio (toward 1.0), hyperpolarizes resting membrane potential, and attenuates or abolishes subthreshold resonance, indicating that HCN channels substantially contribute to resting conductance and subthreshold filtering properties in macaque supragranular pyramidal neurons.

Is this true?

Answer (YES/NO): YES